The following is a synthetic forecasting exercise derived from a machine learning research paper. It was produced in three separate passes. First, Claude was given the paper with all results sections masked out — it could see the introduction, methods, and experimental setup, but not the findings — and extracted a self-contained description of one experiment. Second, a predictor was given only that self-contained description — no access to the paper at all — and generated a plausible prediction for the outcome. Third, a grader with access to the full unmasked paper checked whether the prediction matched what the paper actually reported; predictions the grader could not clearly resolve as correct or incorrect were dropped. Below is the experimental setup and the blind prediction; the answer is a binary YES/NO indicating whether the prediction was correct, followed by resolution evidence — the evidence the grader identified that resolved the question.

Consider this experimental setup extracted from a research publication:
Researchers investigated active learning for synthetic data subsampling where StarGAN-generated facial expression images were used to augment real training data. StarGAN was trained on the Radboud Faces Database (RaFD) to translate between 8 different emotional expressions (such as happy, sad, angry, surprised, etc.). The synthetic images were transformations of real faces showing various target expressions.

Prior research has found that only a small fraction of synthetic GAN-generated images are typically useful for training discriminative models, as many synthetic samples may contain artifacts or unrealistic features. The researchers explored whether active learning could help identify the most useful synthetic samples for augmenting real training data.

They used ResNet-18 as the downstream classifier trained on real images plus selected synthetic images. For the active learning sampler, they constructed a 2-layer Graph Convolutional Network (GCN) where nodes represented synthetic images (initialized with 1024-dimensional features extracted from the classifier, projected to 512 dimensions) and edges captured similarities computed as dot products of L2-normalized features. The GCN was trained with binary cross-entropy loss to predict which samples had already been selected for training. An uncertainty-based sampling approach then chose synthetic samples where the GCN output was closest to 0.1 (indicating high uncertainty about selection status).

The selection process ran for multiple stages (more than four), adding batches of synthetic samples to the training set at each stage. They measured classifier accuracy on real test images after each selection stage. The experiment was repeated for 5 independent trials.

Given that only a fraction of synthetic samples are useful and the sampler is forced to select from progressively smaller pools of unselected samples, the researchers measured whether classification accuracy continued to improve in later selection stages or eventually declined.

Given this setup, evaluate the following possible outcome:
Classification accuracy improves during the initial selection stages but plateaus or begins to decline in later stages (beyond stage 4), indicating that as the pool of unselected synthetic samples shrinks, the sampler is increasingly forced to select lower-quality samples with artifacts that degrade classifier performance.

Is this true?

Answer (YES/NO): YES